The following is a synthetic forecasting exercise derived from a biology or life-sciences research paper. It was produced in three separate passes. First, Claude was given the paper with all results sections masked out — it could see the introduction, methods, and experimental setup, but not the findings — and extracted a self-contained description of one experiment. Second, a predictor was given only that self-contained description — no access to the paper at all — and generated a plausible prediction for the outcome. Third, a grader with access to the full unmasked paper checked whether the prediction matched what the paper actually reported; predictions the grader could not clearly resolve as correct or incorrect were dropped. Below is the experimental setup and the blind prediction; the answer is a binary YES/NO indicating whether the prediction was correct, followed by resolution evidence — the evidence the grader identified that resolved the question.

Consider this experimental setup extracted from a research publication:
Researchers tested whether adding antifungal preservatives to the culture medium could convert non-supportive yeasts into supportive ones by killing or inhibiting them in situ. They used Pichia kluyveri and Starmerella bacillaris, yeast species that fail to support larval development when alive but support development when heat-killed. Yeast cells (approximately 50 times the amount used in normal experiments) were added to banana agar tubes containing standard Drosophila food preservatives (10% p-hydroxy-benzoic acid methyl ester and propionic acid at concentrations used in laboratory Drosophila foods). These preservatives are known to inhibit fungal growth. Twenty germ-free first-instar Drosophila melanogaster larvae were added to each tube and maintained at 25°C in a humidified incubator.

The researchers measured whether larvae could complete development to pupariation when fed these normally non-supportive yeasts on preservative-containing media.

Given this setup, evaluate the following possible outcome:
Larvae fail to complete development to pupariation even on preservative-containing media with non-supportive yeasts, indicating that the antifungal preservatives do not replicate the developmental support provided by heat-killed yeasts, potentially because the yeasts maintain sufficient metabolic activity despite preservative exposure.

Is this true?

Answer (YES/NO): NO